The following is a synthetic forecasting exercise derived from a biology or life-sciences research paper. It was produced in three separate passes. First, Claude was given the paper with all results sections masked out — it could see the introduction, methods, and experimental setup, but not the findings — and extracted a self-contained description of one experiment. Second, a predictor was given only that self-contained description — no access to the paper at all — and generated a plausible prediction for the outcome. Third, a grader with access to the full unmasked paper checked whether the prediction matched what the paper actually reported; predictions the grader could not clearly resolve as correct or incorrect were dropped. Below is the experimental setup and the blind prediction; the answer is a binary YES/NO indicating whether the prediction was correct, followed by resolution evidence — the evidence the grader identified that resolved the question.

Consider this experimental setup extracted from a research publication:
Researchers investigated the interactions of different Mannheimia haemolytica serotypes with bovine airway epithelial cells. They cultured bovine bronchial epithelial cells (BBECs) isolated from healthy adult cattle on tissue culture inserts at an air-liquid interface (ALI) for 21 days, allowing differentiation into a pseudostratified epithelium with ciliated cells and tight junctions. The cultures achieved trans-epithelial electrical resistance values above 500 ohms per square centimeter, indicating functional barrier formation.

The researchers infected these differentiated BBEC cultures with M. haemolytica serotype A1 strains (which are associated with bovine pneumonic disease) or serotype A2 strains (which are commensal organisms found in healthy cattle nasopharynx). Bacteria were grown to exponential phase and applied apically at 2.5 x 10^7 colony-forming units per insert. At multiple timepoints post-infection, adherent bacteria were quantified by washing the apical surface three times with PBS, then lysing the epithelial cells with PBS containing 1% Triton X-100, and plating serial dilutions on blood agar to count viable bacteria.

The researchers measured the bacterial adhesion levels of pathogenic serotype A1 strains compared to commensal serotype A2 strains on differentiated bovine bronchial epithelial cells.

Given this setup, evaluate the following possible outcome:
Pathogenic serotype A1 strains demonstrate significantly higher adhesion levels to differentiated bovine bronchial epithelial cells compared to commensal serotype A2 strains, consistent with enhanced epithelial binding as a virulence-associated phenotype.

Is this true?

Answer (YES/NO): YES